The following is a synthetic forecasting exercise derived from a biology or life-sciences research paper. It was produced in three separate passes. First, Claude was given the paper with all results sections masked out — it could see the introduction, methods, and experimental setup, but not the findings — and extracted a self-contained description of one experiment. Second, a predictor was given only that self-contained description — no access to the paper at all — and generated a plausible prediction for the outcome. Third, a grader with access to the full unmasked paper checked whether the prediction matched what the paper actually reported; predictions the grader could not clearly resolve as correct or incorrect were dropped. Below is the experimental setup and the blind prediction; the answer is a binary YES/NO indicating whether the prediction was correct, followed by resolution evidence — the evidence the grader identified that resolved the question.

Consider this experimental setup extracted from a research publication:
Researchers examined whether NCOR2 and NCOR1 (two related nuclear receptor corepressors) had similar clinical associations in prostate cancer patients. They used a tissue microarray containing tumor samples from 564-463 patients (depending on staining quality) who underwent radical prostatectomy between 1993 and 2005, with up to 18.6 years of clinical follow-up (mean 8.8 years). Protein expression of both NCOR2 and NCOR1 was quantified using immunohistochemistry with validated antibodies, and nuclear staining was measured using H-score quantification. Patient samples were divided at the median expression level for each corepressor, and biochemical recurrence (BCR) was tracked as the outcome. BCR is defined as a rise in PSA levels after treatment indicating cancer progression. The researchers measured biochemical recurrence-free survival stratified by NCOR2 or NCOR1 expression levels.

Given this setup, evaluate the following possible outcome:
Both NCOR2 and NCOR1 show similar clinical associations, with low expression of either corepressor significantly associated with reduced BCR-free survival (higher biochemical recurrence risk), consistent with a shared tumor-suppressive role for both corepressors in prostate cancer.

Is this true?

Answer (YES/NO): NO